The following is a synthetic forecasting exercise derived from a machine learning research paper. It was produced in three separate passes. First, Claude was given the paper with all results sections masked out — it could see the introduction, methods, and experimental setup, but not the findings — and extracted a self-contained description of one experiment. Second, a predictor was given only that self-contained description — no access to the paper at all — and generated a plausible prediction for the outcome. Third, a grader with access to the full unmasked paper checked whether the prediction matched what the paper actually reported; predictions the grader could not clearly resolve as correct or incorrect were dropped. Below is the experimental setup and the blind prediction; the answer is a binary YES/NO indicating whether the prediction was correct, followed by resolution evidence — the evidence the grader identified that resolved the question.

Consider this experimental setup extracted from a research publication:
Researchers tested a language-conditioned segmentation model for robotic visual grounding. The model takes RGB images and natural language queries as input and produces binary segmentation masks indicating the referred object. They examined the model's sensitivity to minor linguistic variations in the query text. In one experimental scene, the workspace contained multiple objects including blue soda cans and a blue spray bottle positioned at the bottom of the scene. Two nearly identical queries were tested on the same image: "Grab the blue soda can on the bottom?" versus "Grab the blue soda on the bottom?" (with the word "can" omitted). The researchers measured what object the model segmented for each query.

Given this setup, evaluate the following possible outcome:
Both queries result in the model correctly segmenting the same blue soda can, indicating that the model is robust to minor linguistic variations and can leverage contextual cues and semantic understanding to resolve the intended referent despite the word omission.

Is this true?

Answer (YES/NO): NO